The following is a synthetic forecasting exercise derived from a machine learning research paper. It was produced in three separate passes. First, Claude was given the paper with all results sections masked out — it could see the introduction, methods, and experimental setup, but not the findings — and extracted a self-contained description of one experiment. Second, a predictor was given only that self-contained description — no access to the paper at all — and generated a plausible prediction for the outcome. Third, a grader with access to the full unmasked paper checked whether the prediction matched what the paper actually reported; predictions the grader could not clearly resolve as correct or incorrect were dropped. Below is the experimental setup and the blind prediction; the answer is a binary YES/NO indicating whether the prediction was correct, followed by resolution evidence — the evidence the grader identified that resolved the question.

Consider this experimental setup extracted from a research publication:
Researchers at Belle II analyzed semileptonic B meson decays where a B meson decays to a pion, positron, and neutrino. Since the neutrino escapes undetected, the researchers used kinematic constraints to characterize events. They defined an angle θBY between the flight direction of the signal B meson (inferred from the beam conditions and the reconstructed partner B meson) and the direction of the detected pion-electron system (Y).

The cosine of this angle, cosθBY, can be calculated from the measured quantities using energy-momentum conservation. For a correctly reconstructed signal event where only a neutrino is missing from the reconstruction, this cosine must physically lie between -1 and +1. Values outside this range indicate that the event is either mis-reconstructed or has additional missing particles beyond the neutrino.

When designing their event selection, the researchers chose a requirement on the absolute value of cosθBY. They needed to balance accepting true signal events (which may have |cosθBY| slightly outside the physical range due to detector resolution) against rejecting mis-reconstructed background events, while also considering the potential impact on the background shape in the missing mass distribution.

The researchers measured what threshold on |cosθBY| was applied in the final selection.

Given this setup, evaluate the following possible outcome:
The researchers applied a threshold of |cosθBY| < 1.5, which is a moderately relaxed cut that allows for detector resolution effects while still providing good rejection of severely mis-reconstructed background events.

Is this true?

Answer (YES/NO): NO